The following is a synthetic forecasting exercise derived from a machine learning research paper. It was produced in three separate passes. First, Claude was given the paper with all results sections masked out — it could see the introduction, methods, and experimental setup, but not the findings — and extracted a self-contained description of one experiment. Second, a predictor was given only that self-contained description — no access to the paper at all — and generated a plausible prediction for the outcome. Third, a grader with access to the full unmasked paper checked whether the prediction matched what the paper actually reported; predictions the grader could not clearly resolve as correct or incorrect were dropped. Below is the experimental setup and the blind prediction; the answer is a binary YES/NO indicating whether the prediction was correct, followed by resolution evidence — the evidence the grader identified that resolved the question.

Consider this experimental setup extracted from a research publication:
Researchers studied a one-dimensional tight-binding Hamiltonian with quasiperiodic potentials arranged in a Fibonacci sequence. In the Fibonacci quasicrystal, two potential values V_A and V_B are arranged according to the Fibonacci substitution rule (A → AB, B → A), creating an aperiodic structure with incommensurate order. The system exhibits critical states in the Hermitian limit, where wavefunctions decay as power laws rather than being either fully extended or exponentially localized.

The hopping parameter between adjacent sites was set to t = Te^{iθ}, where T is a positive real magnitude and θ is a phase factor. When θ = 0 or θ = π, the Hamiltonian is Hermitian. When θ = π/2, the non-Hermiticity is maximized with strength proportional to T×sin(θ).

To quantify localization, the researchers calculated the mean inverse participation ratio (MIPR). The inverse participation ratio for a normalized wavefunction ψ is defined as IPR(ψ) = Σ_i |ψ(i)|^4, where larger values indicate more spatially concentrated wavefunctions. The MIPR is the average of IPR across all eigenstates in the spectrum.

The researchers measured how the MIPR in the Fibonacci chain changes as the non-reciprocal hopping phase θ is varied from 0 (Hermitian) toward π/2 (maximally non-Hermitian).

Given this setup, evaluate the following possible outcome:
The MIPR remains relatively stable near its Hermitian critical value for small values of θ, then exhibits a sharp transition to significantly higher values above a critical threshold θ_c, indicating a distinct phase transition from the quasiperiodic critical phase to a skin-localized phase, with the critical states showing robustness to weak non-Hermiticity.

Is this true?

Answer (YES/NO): NO